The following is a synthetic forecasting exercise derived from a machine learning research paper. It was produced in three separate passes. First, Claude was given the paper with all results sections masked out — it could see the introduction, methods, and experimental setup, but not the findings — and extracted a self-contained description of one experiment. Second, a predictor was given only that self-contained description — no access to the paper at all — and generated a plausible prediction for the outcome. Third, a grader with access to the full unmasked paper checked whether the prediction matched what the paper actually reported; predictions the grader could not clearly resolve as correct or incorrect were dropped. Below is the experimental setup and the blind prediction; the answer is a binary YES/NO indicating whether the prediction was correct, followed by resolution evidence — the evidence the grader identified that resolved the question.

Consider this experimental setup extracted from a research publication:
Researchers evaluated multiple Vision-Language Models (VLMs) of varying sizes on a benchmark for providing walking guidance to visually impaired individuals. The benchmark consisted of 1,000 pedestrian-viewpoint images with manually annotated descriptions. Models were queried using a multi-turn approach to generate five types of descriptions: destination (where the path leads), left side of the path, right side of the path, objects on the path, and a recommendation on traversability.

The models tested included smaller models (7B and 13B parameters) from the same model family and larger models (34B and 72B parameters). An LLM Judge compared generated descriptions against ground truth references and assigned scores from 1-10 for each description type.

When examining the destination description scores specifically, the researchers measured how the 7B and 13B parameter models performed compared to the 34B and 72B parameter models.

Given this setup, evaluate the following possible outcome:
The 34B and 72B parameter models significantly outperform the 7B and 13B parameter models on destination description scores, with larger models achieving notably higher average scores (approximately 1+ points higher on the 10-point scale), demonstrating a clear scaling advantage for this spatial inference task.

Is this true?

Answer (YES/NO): NO